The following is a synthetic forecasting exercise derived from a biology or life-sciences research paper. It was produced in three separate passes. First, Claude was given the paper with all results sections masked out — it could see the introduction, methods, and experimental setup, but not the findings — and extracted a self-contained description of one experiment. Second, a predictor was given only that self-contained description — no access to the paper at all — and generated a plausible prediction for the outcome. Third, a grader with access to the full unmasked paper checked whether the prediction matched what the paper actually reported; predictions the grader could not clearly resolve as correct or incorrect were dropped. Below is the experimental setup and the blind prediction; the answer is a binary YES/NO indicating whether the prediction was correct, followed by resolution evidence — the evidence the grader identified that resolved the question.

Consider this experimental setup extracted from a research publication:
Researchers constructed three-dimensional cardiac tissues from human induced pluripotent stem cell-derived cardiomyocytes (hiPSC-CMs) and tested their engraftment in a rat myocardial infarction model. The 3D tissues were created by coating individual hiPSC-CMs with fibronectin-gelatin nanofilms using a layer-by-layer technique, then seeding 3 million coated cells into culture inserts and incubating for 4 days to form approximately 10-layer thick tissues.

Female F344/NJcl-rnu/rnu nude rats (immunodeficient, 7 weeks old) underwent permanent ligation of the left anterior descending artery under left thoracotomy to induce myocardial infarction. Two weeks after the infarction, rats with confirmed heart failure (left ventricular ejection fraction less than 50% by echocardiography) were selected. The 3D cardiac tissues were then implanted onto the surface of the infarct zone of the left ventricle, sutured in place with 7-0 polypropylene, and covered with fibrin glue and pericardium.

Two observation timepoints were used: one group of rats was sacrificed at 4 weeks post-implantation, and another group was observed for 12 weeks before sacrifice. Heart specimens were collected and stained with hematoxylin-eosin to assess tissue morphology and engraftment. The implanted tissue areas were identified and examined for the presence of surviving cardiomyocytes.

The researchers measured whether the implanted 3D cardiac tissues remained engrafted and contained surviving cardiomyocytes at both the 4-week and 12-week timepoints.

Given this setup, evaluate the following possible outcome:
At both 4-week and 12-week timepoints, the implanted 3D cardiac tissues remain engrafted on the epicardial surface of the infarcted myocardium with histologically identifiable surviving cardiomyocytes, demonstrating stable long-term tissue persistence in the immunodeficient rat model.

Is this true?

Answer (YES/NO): YES